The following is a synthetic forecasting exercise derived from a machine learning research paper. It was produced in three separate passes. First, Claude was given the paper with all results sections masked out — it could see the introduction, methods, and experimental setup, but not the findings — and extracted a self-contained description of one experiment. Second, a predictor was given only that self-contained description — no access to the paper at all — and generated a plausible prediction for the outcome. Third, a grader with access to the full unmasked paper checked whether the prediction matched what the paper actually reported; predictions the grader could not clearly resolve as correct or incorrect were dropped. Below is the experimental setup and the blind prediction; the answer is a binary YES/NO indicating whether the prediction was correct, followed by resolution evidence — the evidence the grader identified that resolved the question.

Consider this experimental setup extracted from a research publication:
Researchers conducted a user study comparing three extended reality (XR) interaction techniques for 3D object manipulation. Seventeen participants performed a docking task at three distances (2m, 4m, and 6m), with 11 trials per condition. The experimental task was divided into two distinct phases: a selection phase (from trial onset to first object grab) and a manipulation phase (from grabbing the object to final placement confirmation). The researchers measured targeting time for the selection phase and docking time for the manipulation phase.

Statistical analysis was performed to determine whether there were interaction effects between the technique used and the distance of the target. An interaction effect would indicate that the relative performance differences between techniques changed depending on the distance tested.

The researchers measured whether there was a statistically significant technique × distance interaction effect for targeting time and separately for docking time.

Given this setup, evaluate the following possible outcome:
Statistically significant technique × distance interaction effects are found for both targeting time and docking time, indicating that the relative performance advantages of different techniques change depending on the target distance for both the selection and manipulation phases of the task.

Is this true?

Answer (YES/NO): NO